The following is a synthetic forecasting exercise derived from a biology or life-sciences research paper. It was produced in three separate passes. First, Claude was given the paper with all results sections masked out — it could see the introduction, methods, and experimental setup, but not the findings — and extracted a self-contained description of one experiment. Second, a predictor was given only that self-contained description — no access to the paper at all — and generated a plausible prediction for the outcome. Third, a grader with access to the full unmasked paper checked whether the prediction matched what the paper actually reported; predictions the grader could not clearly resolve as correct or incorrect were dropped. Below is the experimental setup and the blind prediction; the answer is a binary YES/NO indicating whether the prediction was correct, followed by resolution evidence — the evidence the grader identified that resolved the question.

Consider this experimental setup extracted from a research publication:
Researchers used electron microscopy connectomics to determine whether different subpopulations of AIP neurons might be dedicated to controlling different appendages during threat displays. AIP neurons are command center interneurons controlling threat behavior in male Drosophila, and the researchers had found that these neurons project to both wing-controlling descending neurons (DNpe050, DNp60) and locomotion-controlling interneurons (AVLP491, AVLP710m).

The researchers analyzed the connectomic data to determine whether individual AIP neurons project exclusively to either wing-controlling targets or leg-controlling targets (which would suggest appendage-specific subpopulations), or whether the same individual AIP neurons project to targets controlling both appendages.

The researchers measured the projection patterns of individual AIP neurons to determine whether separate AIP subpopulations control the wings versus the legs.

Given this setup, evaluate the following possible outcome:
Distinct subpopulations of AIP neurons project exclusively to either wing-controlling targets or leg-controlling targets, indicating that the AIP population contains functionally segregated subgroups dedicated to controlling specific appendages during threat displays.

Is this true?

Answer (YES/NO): NO